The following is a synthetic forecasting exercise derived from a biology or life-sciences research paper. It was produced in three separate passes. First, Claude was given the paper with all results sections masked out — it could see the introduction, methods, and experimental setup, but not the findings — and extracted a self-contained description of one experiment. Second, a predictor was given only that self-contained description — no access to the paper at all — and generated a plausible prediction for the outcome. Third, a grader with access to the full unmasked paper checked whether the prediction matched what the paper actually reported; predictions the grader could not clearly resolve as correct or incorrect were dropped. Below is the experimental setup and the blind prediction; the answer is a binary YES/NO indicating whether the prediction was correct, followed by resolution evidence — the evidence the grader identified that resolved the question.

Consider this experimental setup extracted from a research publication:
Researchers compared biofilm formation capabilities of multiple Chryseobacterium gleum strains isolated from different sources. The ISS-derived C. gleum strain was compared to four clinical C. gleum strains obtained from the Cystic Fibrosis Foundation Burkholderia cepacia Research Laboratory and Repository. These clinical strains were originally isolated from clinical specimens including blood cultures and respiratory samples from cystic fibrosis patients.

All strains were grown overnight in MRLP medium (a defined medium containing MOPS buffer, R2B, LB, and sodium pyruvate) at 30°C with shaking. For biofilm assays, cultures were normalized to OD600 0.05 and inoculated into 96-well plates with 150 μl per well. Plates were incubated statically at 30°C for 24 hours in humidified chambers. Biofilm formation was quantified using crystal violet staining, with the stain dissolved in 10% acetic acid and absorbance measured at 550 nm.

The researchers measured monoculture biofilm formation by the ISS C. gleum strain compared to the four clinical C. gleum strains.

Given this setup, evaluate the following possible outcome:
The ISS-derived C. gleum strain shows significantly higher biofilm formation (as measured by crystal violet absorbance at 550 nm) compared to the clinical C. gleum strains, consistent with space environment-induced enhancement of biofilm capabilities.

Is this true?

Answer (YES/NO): NO